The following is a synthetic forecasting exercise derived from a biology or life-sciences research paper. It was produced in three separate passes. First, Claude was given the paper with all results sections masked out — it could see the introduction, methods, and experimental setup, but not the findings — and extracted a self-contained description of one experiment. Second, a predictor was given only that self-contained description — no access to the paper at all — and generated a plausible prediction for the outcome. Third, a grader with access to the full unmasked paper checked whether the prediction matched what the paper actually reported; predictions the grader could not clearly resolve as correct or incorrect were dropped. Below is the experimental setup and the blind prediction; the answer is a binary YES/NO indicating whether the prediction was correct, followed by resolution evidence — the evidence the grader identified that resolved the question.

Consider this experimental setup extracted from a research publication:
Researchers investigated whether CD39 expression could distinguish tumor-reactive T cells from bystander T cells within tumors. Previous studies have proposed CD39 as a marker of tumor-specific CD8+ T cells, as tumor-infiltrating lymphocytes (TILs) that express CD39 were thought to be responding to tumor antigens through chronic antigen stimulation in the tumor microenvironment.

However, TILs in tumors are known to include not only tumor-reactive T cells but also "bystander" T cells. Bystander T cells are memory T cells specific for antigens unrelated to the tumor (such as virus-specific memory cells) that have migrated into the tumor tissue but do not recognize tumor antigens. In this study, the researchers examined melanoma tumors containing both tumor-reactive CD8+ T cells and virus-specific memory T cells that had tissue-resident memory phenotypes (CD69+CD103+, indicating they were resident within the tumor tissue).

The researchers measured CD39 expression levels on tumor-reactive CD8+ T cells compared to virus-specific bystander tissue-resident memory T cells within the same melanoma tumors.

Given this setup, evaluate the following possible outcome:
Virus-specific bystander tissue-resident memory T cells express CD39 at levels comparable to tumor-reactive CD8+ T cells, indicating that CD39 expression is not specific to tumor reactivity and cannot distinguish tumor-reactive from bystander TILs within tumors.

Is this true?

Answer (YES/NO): YES